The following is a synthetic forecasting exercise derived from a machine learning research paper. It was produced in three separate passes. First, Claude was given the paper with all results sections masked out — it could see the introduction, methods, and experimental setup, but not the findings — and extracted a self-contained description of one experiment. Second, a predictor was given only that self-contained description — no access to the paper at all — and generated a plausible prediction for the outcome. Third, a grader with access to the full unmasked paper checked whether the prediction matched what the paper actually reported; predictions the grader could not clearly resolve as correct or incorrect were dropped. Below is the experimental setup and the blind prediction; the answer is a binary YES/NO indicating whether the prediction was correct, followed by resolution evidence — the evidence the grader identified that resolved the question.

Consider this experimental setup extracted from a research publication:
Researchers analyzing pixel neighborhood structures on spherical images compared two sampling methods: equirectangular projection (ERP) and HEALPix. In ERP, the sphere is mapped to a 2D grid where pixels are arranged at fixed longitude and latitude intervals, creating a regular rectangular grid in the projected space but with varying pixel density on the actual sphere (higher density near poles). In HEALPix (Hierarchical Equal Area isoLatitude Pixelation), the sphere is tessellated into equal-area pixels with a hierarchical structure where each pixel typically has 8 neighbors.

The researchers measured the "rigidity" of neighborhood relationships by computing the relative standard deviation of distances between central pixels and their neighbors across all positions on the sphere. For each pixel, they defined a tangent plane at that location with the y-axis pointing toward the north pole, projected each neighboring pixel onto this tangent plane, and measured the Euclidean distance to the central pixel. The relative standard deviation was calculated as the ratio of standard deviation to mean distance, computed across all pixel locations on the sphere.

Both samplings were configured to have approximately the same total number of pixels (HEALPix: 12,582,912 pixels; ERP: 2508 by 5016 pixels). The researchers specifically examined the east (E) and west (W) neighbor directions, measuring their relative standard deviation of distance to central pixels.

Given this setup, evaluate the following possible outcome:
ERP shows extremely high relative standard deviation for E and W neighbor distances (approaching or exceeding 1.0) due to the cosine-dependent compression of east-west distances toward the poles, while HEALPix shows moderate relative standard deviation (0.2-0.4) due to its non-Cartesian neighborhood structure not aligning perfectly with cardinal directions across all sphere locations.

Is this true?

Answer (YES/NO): NO